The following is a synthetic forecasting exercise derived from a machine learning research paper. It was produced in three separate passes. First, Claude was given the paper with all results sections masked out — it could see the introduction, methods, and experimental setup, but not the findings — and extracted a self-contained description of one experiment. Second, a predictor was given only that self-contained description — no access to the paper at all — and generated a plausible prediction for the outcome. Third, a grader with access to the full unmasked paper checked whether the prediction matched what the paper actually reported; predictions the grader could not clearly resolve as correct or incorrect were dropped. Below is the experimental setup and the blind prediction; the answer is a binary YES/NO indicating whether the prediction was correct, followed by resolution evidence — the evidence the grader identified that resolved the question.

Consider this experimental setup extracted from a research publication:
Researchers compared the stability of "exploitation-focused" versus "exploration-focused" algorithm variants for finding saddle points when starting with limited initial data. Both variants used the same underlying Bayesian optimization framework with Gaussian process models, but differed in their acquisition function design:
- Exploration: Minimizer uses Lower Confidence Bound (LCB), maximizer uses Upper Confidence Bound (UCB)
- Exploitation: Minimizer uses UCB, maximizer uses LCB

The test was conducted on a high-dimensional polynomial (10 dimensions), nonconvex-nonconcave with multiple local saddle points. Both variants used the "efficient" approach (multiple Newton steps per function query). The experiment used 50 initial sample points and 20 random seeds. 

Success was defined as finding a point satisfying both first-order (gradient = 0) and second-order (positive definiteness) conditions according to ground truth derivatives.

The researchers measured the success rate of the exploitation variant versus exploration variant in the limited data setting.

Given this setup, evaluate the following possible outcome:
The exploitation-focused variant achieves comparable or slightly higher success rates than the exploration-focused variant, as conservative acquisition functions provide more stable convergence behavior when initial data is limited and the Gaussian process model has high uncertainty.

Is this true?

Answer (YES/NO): NO